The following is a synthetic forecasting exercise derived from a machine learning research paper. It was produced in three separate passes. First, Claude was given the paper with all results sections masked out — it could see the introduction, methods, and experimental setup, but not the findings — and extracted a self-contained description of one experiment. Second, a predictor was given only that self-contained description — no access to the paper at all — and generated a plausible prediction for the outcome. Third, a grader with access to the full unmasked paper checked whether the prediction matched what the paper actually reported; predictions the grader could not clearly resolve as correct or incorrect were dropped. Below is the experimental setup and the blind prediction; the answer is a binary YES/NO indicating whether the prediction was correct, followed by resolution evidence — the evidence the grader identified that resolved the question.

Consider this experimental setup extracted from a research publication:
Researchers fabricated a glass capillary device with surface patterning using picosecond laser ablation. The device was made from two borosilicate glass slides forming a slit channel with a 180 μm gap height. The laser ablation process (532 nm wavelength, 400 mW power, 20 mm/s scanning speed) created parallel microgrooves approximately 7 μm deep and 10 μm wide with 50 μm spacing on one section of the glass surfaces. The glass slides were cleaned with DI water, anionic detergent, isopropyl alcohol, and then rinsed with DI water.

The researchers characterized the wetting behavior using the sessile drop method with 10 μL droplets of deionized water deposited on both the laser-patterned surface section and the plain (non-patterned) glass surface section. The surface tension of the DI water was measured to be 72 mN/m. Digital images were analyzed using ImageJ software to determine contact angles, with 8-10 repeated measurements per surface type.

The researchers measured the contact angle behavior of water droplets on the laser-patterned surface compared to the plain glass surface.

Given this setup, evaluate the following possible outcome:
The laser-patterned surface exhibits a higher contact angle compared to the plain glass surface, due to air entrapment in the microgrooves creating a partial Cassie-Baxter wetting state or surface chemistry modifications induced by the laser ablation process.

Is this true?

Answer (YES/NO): NO